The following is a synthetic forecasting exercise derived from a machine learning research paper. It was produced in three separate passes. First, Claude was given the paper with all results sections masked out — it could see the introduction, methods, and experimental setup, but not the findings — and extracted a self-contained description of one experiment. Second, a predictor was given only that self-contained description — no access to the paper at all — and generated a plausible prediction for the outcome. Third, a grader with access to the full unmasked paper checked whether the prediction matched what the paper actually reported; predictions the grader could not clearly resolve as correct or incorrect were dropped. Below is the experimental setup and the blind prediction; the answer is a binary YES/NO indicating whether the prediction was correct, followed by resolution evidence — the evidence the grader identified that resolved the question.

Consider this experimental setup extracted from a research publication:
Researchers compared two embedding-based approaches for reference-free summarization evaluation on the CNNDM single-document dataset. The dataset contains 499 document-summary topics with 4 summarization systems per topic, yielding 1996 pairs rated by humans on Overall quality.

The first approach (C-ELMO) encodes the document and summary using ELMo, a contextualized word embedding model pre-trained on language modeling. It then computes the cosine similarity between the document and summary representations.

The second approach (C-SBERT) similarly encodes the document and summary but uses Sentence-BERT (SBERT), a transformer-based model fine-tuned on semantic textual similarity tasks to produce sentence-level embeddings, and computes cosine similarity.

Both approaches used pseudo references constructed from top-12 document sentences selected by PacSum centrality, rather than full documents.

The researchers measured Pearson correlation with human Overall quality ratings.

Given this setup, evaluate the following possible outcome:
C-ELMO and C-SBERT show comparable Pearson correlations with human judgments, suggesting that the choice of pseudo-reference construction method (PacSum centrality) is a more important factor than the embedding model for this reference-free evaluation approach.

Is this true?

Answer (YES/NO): NO